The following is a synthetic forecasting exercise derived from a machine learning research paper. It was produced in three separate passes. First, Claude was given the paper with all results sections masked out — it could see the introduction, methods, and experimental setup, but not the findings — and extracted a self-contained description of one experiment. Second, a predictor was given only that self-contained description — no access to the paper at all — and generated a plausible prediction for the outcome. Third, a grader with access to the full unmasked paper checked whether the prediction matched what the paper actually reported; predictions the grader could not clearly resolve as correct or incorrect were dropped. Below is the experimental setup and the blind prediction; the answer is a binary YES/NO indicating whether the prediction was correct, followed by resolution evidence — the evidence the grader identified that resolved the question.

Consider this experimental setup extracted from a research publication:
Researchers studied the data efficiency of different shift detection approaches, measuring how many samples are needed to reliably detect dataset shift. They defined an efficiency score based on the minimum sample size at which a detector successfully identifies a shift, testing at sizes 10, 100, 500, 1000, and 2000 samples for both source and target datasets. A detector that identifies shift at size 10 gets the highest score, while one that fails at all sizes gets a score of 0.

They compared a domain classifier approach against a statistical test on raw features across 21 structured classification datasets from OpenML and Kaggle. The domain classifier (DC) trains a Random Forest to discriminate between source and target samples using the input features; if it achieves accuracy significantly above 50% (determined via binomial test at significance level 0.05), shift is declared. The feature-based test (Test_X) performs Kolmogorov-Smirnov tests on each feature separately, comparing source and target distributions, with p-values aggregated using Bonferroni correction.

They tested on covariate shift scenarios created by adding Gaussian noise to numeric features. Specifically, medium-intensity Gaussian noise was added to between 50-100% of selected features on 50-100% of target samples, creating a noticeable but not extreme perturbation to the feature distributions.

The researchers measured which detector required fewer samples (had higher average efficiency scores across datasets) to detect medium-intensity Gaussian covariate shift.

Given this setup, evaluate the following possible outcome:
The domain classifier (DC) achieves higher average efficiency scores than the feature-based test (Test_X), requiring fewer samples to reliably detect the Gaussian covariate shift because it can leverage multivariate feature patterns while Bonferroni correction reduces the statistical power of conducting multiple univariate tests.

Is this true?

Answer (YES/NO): YES